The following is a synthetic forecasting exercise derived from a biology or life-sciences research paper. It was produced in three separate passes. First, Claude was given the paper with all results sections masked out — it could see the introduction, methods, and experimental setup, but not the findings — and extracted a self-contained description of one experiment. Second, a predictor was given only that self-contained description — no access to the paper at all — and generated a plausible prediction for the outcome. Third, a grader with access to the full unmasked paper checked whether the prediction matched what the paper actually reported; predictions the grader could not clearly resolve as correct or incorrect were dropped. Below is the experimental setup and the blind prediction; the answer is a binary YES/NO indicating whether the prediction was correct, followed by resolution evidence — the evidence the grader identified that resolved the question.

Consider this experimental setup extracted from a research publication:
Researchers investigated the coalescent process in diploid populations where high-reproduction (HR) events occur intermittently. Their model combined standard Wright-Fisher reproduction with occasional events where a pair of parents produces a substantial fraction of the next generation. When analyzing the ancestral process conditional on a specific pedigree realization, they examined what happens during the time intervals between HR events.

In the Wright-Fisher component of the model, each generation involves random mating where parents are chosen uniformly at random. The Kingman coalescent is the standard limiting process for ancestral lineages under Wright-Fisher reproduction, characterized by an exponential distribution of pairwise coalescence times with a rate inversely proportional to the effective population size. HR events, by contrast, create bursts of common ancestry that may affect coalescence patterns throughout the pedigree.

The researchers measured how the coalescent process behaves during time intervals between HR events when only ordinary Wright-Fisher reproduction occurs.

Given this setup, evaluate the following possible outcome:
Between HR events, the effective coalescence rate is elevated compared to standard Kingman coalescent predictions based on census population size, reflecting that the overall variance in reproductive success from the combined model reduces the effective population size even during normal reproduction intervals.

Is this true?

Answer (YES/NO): NO